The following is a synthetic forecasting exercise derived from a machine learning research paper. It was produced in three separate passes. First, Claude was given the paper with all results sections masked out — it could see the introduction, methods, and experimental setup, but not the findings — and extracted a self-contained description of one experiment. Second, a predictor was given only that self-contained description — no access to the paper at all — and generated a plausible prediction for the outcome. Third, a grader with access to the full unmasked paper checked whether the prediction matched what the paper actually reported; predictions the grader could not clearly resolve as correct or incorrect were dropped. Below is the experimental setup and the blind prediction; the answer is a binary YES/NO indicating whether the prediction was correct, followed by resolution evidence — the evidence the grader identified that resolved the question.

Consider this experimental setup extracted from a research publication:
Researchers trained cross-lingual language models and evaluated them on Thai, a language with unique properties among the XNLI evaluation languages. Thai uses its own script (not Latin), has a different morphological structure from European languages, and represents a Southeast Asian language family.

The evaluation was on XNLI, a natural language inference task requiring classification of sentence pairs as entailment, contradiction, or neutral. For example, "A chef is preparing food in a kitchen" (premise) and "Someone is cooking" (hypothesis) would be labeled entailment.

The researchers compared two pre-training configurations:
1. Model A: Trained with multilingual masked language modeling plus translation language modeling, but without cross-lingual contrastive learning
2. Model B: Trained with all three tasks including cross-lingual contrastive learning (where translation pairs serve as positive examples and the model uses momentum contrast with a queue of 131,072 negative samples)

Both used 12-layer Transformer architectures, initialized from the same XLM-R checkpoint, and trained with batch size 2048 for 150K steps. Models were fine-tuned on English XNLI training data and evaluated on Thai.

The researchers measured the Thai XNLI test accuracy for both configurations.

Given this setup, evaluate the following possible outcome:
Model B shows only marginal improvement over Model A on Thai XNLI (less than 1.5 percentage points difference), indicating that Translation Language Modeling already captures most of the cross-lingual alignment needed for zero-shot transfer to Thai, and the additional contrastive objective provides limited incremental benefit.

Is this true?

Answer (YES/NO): YES